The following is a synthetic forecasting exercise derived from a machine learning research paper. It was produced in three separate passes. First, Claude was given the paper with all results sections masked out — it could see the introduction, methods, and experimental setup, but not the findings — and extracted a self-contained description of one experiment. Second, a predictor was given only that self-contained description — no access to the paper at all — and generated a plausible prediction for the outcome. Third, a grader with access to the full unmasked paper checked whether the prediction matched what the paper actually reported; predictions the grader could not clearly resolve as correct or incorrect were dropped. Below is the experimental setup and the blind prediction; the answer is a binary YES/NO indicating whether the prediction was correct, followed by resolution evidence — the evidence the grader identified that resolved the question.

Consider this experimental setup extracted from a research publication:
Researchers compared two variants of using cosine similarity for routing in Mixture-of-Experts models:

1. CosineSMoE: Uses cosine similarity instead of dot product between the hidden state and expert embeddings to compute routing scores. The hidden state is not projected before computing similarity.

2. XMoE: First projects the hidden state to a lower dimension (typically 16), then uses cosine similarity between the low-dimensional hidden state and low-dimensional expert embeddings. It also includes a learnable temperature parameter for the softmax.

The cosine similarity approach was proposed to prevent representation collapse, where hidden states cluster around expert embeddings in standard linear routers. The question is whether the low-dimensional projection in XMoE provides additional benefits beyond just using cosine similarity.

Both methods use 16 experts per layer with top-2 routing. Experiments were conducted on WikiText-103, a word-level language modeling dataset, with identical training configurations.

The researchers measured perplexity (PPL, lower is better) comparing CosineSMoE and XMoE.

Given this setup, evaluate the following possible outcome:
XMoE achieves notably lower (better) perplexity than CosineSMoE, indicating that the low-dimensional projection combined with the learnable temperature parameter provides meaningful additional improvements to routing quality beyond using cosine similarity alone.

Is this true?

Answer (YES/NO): YES